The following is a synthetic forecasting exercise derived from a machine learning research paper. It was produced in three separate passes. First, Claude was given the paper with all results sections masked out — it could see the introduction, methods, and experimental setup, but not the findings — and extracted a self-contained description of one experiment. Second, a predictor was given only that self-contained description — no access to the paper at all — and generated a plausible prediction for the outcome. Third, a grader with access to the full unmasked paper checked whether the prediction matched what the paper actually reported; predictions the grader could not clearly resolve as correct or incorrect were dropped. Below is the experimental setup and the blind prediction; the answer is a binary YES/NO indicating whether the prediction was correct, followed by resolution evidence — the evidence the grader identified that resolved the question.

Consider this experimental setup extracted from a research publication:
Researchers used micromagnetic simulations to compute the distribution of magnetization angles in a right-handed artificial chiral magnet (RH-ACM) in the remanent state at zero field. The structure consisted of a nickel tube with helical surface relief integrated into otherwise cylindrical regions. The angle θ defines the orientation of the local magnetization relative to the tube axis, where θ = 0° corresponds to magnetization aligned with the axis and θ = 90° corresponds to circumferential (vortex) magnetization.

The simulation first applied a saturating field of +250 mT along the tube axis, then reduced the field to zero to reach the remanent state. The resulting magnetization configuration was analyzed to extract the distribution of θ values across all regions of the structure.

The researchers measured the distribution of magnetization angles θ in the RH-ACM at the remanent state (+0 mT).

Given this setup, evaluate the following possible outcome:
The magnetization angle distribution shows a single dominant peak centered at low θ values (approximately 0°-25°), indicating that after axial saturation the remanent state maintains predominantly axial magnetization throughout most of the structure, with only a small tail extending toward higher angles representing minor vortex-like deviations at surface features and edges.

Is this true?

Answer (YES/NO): NO